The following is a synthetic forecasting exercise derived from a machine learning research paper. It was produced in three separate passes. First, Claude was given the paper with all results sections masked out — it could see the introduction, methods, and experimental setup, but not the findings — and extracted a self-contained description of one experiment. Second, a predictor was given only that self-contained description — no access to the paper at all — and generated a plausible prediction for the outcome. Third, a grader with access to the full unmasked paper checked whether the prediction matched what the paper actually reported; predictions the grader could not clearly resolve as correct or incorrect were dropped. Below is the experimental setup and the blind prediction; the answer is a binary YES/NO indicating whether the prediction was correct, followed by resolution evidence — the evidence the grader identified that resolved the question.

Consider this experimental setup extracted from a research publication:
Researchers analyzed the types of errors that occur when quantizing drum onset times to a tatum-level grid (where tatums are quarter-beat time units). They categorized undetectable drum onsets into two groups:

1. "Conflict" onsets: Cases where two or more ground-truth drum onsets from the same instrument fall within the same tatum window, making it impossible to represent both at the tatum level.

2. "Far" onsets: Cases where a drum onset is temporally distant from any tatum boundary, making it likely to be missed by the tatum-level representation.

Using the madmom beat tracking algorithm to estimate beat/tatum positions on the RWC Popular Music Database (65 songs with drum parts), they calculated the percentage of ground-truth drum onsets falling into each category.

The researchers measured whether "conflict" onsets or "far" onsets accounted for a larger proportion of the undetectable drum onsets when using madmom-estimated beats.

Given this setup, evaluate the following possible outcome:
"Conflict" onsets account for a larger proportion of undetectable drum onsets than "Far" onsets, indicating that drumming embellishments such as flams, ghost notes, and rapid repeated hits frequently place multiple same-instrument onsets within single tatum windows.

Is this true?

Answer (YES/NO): YES